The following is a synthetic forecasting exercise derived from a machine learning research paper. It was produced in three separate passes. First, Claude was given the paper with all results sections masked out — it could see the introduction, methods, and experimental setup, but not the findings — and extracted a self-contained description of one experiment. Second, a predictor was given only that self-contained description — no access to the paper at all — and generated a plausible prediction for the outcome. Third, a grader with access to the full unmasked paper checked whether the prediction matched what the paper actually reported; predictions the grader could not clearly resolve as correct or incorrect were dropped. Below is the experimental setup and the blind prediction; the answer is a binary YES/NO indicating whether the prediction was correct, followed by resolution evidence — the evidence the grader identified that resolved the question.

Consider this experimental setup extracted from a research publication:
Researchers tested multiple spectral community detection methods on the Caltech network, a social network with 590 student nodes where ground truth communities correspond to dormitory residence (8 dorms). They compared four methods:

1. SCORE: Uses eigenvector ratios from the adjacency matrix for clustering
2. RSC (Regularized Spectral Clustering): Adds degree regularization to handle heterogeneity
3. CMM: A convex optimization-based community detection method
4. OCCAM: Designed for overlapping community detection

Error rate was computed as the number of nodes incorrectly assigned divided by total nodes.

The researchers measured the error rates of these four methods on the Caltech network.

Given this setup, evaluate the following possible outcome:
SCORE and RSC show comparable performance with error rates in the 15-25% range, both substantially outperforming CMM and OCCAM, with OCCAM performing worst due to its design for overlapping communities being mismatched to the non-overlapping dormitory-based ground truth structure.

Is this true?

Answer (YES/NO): NO